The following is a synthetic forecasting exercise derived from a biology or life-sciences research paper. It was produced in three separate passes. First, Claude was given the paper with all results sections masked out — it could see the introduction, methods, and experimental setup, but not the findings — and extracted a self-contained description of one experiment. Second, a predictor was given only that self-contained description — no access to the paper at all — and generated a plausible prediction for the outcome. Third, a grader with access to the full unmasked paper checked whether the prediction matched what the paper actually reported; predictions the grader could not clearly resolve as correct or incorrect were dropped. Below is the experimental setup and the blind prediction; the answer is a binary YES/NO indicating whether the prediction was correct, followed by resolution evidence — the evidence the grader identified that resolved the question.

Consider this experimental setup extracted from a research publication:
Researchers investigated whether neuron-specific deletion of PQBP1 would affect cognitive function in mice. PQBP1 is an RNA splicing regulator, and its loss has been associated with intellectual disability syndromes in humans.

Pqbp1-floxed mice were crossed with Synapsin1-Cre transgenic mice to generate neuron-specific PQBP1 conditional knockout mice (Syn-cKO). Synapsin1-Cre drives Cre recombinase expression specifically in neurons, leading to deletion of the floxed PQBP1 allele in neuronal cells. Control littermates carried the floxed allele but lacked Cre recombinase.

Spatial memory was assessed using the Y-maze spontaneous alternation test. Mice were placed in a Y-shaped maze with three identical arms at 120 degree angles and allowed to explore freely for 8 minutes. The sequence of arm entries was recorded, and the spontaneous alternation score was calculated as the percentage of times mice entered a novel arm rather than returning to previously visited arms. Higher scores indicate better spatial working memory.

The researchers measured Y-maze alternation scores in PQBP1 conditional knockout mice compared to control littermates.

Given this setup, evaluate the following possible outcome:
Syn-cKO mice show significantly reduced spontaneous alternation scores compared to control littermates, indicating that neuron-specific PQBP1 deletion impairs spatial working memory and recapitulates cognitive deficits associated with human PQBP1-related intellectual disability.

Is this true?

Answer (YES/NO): YES